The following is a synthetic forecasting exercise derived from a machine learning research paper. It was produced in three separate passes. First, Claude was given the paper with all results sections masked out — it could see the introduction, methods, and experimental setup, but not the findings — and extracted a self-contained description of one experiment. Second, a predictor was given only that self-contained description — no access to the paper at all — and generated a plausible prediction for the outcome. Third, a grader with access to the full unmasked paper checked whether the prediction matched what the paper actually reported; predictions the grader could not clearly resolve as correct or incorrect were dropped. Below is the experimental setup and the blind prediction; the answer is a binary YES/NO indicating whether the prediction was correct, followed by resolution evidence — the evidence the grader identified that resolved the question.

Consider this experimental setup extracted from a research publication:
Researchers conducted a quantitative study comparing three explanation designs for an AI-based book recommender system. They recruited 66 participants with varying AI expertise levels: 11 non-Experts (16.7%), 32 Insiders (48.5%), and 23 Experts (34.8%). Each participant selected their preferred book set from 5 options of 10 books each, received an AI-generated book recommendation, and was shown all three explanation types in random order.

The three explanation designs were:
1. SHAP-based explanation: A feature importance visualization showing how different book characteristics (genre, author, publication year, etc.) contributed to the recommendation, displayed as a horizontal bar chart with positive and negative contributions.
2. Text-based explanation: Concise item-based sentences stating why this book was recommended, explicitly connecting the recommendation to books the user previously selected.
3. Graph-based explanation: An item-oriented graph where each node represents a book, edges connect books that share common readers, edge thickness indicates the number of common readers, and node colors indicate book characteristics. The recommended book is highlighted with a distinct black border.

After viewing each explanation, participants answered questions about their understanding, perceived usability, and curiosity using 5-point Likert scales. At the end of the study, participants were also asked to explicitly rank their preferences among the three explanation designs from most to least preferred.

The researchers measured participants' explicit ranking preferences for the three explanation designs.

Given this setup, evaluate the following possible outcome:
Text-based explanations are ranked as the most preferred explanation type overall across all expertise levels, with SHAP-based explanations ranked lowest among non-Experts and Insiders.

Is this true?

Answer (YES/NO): NO